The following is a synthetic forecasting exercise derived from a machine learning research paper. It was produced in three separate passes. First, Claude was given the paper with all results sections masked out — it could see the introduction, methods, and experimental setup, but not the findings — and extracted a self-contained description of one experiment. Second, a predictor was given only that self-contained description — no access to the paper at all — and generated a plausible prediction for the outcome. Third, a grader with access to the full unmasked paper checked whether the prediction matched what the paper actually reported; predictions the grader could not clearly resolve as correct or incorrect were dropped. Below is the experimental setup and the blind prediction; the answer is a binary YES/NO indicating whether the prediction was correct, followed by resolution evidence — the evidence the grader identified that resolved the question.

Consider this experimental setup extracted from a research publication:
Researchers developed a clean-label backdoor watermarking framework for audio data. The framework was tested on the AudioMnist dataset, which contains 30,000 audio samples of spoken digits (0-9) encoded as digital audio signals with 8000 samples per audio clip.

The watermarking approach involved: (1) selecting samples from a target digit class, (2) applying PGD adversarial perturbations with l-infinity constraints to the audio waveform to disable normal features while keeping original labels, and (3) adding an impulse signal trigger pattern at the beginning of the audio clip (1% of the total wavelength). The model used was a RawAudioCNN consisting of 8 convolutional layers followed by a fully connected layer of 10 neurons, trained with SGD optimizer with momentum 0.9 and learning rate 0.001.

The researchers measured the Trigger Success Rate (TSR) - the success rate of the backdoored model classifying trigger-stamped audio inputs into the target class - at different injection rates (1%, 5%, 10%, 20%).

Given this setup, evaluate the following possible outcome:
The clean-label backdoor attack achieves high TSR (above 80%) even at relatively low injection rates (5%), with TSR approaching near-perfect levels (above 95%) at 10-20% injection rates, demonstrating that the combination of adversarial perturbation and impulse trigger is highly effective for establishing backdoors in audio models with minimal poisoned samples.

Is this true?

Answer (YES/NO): YES